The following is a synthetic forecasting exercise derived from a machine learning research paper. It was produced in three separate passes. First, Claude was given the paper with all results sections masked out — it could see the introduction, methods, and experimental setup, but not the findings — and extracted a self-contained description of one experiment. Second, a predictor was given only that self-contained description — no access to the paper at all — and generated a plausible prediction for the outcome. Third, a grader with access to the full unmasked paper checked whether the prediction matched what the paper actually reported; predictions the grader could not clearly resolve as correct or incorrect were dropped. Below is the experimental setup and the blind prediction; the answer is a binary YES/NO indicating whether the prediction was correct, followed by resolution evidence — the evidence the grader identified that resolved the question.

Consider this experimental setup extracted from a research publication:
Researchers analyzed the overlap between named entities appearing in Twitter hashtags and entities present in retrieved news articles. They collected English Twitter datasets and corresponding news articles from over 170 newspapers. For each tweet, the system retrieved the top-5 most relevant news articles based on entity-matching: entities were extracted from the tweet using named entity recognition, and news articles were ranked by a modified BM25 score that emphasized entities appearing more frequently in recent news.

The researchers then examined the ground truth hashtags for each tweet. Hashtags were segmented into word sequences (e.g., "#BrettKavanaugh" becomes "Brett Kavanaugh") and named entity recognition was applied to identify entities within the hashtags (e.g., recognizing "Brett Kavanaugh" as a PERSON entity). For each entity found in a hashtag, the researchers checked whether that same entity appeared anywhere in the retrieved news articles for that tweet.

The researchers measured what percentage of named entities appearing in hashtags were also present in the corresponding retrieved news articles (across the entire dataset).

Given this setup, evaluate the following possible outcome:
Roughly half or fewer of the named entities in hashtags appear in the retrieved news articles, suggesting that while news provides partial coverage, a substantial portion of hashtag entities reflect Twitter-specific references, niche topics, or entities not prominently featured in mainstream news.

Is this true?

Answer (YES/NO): YES